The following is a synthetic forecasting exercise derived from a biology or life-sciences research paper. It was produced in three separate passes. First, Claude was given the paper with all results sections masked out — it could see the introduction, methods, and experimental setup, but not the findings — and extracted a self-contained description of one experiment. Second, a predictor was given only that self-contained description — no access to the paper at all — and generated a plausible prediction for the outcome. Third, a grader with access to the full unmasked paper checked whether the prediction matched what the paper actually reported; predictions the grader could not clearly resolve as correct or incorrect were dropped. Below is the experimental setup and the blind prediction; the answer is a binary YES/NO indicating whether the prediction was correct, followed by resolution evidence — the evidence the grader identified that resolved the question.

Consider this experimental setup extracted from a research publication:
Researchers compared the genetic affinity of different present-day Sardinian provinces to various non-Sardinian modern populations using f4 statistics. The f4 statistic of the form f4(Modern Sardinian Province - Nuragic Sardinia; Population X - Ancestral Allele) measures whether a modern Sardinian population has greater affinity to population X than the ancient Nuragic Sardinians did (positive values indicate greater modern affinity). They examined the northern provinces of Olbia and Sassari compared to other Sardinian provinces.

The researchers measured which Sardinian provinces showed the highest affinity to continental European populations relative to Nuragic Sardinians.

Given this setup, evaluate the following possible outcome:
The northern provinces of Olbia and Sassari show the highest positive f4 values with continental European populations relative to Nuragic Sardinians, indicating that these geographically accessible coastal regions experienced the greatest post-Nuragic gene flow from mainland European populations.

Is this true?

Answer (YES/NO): YES